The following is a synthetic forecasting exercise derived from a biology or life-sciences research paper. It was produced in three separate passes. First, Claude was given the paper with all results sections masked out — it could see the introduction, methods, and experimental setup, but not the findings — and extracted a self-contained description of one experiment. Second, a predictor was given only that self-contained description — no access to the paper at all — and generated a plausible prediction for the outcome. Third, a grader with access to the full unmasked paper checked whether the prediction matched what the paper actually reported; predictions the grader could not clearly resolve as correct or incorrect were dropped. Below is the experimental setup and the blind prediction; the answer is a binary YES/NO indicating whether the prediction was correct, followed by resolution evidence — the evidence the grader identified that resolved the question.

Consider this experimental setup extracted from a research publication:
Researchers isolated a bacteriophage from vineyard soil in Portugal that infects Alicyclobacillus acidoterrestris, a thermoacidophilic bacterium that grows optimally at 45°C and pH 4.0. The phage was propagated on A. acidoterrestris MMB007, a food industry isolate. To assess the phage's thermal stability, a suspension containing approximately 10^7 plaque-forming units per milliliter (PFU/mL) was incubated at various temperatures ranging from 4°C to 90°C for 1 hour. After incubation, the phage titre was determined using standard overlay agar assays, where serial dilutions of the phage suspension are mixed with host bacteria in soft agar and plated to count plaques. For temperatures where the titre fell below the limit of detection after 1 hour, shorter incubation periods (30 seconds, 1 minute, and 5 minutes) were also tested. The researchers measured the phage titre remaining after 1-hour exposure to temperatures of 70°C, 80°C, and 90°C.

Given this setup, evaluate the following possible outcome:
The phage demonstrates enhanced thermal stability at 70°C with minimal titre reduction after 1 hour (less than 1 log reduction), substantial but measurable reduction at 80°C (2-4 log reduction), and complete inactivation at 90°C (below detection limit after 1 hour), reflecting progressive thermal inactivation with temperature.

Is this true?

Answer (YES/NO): NO